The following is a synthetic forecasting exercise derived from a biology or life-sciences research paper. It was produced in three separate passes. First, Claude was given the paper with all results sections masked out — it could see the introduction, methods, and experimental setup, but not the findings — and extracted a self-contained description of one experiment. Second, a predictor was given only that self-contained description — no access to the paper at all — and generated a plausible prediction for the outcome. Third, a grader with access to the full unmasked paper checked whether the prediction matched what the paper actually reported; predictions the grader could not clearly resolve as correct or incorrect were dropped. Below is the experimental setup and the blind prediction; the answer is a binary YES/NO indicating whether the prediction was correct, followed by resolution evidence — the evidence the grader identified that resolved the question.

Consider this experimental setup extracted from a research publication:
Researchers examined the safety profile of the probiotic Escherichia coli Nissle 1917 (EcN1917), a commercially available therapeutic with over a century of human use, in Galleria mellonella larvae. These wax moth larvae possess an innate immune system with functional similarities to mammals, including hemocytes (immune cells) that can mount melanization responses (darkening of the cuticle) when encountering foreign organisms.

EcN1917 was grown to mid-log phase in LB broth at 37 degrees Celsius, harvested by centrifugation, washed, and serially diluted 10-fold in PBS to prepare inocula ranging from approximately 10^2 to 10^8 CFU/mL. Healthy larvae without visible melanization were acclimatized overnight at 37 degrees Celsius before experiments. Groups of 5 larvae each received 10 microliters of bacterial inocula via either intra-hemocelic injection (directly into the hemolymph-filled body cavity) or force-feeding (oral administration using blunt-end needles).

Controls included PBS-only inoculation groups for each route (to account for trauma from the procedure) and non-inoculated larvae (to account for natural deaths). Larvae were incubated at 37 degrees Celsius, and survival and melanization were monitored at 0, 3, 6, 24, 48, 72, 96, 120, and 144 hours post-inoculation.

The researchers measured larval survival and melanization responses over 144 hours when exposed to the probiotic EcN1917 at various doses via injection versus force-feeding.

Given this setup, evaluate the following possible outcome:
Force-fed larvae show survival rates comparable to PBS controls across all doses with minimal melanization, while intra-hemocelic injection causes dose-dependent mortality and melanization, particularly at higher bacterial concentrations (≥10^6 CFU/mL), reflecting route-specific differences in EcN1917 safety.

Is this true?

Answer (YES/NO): YES